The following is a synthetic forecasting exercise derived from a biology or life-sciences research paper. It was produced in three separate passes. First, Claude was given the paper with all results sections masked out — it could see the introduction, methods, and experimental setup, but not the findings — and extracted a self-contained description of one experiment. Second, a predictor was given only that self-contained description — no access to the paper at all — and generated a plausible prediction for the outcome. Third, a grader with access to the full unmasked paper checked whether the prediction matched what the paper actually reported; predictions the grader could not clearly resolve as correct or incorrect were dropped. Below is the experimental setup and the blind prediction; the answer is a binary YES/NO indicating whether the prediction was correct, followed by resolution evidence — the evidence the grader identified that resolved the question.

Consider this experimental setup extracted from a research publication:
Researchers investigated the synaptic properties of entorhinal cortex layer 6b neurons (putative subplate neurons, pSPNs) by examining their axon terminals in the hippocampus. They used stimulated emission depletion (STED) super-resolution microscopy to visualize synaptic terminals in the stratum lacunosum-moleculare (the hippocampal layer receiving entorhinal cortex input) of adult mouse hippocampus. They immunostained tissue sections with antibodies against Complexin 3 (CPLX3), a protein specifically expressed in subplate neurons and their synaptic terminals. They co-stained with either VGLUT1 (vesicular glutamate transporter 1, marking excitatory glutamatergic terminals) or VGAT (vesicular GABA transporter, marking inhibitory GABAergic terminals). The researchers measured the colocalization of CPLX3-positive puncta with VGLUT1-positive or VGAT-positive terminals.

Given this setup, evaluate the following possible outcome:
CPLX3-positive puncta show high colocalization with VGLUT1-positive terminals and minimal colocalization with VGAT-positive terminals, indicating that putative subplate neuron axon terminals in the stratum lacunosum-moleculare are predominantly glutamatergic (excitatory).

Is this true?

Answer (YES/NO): NO